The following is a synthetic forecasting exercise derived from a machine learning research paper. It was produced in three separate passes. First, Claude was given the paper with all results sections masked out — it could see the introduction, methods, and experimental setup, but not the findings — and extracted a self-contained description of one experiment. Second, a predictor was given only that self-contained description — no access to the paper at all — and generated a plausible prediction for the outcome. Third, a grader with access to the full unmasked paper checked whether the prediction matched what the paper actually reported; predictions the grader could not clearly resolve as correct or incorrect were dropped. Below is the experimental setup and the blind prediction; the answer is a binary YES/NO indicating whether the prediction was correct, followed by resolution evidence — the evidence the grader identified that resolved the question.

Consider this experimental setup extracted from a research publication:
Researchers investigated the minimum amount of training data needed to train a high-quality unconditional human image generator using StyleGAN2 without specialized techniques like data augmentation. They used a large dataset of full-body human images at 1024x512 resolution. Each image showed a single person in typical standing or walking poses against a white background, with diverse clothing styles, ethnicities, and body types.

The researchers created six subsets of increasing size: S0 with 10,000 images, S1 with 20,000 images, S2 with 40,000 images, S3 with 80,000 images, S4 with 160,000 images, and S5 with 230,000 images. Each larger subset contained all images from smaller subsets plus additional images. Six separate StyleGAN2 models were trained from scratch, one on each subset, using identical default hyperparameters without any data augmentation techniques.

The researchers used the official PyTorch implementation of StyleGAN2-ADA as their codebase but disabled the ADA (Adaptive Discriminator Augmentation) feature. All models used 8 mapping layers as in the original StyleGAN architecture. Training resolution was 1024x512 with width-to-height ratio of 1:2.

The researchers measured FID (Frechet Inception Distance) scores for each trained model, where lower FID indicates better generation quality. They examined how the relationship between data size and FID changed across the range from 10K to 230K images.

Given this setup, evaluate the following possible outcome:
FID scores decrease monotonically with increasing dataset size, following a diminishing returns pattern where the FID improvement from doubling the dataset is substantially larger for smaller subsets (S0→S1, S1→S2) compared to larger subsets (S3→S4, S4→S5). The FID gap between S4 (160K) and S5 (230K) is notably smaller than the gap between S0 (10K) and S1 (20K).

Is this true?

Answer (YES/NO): YES